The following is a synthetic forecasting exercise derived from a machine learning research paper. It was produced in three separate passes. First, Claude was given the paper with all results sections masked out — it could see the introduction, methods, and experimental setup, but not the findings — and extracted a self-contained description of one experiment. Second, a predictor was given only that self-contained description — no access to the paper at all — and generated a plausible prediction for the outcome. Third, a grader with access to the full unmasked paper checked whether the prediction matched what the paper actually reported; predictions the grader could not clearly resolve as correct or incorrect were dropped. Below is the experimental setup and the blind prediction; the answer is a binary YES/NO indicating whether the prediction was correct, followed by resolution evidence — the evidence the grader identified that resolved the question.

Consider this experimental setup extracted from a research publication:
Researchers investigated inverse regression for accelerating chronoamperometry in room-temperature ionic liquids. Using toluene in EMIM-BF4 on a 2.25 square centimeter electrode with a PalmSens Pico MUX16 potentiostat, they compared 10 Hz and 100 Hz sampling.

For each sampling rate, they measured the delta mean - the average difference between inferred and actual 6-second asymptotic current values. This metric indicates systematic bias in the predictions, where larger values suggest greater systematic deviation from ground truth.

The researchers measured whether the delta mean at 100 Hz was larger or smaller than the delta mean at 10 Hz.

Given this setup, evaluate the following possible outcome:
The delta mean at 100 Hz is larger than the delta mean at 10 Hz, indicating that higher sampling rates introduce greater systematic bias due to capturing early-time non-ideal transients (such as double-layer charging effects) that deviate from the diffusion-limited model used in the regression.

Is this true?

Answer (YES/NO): YES